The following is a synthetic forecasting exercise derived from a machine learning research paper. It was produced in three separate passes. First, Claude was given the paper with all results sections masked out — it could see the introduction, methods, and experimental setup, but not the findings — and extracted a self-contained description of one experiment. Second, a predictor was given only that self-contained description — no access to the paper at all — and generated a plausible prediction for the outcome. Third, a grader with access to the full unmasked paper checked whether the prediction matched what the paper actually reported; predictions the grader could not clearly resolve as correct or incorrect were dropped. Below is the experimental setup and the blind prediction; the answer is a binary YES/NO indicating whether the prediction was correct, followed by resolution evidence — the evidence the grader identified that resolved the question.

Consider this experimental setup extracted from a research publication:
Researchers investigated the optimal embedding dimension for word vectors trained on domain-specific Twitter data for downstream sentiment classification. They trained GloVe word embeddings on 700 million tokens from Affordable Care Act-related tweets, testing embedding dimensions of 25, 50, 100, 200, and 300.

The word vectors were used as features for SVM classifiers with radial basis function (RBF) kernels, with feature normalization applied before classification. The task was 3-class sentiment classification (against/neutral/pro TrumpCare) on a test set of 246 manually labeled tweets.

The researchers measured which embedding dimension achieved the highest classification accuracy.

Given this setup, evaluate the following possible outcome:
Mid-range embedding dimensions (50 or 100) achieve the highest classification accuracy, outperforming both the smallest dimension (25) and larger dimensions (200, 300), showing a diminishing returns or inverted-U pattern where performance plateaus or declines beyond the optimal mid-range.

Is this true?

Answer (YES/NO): YES